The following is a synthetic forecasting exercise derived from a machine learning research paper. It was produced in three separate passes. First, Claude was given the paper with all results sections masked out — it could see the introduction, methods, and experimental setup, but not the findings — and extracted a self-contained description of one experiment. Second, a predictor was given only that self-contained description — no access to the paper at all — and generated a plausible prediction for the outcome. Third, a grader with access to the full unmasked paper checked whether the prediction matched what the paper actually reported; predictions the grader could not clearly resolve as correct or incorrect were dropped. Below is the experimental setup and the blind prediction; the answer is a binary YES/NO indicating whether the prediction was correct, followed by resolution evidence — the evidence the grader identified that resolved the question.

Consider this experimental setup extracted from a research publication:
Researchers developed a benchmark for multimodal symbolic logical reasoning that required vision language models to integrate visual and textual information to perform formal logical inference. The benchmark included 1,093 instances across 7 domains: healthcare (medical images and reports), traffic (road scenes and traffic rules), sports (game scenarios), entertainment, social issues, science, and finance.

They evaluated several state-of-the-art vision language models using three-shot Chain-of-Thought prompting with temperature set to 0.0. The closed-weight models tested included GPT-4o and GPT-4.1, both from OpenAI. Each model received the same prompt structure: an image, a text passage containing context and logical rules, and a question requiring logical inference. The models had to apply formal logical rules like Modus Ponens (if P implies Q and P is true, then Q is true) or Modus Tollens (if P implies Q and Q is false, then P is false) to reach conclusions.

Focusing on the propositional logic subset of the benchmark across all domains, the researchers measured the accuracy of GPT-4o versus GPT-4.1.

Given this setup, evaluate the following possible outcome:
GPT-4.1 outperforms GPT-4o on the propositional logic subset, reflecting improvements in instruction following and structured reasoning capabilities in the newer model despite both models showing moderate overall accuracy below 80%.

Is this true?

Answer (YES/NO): YES